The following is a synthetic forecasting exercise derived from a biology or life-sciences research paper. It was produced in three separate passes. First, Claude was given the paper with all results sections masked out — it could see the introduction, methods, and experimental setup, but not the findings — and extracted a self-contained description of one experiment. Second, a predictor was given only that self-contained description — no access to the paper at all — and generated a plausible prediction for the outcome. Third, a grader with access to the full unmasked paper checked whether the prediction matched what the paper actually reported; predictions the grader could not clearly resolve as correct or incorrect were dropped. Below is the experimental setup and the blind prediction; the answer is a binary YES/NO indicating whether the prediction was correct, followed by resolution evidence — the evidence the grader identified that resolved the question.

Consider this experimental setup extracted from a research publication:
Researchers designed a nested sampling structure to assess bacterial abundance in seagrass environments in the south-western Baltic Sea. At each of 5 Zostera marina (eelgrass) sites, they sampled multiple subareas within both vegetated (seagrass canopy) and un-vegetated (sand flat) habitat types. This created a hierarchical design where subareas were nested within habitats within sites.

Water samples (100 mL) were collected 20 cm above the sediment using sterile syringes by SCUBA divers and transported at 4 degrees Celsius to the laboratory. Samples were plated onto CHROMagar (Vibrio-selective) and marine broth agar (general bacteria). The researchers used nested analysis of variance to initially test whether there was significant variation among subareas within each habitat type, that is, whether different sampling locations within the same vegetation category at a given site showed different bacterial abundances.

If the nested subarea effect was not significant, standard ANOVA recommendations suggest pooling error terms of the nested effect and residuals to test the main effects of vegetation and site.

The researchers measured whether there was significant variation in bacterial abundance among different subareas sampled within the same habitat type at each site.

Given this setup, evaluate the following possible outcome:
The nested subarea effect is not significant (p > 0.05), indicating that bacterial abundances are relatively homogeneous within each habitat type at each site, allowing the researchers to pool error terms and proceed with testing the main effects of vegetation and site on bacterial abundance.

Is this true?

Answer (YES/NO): YES